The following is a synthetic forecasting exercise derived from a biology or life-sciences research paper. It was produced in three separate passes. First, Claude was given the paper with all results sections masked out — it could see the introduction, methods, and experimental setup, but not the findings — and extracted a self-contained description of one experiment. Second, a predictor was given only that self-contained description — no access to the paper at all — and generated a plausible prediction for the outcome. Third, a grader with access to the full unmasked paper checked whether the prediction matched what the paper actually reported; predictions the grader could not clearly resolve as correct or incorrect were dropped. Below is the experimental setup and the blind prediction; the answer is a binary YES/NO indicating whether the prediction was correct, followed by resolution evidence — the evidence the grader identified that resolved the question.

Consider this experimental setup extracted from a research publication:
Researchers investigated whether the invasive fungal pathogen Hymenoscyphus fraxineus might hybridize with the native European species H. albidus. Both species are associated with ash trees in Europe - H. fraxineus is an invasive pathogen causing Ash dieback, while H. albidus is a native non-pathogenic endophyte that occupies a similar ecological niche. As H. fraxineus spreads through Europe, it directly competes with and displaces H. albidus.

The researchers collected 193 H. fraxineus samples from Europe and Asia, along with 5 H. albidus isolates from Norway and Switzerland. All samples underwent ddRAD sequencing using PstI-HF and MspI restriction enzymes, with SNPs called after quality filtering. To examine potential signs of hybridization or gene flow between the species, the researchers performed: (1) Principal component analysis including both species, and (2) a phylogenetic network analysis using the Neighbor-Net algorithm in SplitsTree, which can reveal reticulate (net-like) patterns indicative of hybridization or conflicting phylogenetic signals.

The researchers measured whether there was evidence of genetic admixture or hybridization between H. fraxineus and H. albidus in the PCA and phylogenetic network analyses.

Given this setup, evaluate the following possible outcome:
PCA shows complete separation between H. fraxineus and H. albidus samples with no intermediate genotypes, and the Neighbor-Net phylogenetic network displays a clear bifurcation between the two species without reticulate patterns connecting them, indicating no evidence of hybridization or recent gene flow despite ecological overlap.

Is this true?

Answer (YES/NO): YES